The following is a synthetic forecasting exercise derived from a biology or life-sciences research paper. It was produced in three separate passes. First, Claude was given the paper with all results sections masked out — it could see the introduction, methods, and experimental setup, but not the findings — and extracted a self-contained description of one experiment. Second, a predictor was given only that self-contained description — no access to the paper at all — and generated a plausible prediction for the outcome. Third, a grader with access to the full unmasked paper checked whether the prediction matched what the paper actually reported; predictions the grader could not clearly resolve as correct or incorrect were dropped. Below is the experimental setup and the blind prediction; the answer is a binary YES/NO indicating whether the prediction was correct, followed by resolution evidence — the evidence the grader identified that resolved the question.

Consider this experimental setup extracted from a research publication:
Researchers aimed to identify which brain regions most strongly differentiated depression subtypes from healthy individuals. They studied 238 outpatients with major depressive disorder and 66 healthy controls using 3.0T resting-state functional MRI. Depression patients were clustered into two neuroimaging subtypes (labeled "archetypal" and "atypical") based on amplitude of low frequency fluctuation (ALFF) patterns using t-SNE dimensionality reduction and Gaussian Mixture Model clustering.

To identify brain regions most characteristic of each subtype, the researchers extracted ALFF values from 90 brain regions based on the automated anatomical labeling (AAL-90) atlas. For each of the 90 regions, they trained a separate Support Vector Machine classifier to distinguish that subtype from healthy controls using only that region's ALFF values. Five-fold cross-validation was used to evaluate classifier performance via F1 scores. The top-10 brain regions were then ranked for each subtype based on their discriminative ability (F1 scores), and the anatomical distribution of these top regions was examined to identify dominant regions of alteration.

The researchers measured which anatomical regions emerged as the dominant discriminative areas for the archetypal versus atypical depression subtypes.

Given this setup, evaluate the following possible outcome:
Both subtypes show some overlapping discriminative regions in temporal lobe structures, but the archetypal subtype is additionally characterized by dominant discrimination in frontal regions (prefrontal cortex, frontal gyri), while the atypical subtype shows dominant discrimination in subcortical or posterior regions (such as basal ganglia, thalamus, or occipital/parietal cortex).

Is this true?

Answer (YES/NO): NO